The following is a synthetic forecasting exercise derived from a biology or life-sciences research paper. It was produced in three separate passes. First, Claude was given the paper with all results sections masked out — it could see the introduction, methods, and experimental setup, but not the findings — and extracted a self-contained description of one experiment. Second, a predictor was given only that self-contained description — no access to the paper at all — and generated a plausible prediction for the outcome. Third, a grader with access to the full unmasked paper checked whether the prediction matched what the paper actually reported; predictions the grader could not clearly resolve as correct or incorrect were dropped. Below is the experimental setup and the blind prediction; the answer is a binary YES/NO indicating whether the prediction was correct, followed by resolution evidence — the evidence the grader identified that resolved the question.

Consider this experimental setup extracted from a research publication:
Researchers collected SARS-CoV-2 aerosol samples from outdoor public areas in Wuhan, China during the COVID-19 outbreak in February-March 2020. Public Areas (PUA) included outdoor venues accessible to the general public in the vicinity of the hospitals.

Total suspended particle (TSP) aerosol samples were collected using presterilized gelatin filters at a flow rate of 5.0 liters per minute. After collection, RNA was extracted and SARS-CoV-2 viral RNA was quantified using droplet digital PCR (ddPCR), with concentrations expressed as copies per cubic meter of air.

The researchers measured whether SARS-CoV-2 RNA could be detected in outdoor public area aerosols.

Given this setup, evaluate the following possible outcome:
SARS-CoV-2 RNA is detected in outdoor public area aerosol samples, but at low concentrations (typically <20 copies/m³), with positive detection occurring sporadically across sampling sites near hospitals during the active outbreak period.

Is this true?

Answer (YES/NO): YES